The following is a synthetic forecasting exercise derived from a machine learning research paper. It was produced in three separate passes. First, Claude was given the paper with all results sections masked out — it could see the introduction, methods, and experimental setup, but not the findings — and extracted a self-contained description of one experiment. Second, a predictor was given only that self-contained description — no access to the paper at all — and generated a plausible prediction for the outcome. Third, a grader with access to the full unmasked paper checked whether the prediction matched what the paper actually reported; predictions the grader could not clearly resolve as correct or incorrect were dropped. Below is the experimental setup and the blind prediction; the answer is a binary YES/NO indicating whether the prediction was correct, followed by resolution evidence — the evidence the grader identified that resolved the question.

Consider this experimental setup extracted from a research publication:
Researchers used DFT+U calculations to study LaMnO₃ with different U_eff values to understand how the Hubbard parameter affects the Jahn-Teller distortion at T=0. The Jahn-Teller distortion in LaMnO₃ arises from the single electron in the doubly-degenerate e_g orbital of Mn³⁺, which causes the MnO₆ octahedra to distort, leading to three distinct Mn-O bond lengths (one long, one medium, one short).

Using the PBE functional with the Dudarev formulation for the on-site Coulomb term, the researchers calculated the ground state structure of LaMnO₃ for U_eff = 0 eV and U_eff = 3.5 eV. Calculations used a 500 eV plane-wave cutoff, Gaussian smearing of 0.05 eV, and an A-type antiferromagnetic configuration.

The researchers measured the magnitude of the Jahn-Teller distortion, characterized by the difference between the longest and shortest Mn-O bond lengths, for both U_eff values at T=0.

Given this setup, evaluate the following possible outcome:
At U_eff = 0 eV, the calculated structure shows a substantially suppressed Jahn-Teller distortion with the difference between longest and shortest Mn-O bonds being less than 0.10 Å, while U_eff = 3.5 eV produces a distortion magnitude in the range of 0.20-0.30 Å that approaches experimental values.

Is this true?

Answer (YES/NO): YES